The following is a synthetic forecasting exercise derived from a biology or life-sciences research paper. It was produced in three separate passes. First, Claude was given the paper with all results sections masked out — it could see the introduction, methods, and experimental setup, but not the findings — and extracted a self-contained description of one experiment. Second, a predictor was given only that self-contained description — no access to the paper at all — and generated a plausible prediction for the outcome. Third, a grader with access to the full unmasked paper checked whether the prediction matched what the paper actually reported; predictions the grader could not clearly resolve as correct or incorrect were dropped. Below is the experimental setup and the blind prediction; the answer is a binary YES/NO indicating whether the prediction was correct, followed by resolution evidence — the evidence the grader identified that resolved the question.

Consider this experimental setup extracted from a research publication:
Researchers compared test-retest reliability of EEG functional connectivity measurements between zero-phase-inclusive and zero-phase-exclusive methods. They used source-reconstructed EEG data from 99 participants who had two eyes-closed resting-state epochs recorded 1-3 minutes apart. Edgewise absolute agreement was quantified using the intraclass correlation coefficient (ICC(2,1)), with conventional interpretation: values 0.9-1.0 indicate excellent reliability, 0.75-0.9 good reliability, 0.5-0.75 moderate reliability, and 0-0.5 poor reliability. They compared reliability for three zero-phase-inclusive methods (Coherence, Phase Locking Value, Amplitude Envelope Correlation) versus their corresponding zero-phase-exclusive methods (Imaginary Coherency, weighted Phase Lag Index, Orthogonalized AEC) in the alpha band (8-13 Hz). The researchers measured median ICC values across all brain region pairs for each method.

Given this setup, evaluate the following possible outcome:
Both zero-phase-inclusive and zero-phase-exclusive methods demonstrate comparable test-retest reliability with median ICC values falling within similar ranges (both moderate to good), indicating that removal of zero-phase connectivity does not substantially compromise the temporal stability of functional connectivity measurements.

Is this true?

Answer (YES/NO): NO